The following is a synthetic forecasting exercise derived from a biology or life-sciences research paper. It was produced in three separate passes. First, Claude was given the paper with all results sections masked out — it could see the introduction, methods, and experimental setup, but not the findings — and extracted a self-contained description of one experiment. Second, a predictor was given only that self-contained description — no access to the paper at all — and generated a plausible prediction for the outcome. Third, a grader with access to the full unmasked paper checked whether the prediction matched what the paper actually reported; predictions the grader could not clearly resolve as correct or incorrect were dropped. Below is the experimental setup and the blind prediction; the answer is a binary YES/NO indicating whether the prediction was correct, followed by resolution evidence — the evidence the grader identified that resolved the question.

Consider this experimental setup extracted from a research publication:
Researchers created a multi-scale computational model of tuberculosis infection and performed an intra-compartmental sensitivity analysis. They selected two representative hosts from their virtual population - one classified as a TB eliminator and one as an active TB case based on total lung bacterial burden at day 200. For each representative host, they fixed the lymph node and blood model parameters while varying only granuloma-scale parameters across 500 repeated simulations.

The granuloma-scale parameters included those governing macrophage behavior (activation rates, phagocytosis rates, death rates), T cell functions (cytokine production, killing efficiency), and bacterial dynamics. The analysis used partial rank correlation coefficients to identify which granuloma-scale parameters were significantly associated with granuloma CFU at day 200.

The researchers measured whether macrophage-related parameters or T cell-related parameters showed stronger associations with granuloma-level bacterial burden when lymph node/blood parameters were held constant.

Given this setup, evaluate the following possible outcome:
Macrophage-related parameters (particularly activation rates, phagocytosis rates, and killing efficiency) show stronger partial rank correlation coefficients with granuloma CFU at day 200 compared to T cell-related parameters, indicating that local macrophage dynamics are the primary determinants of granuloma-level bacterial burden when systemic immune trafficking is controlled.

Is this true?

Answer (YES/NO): YES